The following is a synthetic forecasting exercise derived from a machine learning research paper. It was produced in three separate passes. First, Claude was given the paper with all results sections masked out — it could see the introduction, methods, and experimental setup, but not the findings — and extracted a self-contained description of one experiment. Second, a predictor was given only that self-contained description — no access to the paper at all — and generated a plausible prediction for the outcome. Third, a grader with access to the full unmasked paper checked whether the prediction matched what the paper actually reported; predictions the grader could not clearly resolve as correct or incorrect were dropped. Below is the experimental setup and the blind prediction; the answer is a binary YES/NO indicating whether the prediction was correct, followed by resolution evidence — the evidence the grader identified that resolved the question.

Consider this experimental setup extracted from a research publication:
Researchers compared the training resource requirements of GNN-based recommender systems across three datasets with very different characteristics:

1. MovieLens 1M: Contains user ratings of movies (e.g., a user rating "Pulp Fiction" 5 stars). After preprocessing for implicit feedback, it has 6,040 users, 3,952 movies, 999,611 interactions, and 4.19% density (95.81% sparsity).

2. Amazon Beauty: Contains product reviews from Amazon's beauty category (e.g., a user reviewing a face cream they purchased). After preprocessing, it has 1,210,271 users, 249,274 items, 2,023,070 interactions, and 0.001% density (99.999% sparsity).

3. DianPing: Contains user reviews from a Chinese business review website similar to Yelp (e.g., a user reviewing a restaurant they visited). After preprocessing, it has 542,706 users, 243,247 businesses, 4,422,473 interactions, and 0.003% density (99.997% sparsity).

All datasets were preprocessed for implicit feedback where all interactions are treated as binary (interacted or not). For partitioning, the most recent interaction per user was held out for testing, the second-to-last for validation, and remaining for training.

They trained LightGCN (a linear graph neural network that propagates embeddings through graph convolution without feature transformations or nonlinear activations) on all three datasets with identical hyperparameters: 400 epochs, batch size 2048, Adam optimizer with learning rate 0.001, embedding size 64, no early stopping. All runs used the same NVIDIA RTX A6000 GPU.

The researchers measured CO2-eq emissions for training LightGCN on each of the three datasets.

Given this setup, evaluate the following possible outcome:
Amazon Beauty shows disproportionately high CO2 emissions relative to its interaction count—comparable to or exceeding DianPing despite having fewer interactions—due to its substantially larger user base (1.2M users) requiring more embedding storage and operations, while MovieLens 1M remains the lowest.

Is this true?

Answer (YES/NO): NO